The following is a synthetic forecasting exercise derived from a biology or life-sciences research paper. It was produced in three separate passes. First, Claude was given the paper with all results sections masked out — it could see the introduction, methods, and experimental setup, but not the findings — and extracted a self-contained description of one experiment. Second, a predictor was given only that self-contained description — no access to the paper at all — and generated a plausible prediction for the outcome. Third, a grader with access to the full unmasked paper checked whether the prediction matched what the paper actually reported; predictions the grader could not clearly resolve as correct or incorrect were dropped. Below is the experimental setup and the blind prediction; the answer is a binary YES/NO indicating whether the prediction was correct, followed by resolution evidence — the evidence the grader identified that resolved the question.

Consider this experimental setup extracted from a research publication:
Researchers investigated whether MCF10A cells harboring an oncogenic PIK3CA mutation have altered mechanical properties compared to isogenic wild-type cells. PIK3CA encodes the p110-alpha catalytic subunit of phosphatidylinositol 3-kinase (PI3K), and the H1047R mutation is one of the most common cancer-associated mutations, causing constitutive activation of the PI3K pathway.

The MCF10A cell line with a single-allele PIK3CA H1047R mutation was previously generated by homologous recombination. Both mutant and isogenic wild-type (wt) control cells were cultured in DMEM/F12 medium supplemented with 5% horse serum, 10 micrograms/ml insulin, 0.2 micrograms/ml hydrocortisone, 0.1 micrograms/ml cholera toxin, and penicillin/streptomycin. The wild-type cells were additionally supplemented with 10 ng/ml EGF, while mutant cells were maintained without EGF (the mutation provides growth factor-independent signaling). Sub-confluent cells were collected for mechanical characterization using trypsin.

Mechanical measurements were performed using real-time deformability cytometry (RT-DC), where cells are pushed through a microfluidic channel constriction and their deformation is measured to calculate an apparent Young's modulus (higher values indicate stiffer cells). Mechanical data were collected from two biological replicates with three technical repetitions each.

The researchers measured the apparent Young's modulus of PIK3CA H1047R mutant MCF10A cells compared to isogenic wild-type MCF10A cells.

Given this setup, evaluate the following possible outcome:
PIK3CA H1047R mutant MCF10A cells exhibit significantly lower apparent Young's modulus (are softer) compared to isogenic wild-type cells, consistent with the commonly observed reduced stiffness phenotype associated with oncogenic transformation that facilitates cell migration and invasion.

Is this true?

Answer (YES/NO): NO